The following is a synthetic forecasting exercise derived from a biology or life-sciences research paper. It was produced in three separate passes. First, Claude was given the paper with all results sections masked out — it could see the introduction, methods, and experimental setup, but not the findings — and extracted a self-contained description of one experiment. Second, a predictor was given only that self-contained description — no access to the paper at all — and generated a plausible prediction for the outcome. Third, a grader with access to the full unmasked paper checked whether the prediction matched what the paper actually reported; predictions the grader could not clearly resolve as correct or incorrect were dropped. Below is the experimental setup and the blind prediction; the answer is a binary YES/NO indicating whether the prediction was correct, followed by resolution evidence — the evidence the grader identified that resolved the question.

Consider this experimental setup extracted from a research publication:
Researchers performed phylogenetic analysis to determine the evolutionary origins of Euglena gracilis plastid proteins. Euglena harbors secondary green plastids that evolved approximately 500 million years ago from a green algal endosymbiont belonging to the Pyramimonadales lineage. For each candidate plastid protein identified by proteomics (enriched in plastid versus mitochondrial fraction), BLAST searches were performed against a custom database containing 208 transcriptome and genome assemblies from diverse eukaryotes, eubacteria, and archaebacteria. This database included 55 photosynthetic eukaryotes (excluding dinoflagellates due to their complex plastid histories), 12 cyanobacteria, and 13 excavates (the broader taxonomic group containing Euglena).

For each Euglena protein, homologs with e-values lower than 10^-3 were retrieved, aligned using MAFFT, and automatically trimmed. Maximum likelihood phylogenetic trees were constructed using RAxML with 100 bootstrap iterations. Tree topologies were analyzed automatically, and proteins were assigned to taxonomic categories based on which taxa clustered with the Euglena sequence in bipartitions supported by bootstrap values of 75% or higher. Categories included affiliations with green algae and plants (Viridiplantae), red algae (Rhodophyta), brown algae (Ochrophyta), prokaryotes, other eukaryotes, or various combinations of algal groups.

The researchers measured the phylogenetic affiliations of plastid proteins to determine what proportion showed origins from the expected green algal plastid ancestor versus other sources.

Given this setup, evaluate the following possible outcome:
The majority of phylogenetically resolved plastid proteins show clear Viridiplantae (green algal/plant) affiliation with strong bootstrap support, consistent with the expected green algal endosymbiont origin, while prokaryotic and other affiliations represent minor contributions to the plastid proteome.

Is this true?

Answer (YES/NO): NO